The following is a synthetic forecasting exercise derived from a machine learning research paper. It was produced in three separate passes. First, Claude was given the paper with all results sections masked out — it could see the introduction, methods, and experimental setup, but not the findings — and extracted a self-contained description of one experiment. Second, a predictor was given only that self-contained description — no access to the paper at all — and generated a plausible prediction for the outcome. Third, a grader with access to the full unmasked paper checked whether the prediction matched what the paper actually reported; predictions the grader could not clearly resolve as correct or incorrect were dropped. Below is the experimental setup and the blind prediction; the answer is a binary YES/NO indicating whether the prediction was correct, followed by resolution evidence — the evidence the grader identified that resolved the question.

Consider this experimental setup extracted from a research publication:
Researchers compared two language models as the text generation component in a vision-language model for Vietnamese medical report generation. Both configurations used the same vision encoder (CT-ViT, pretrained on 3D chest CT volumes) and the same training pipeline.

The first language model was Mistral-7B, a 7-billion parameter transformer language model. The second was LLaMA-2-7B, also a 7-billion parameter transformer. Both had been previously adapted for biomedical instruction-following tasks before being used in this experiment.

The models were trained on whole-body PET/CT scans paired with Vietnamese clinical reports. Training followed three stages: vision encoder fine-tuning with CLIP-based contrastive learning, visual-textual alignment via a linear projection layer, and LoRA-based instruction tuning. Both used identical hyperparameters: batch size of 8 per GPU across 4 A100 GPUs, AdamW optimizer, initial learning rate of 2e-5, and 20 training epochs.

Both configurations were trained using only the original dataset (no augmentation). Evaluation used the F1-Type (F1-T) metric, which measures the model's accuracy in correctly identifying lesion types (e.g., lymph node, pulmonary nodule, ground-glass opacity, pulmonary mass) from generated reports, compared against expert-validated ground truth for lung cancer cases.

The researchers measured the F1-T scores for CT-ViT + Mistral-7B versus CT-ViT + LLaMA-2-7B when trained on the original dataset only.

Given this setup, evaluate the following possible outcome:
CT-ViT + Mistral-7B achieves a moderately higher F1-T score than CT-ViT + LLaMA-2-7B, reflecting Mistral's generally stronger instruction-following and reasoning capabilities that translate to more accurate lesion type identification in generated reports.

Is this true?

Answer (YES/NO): NO